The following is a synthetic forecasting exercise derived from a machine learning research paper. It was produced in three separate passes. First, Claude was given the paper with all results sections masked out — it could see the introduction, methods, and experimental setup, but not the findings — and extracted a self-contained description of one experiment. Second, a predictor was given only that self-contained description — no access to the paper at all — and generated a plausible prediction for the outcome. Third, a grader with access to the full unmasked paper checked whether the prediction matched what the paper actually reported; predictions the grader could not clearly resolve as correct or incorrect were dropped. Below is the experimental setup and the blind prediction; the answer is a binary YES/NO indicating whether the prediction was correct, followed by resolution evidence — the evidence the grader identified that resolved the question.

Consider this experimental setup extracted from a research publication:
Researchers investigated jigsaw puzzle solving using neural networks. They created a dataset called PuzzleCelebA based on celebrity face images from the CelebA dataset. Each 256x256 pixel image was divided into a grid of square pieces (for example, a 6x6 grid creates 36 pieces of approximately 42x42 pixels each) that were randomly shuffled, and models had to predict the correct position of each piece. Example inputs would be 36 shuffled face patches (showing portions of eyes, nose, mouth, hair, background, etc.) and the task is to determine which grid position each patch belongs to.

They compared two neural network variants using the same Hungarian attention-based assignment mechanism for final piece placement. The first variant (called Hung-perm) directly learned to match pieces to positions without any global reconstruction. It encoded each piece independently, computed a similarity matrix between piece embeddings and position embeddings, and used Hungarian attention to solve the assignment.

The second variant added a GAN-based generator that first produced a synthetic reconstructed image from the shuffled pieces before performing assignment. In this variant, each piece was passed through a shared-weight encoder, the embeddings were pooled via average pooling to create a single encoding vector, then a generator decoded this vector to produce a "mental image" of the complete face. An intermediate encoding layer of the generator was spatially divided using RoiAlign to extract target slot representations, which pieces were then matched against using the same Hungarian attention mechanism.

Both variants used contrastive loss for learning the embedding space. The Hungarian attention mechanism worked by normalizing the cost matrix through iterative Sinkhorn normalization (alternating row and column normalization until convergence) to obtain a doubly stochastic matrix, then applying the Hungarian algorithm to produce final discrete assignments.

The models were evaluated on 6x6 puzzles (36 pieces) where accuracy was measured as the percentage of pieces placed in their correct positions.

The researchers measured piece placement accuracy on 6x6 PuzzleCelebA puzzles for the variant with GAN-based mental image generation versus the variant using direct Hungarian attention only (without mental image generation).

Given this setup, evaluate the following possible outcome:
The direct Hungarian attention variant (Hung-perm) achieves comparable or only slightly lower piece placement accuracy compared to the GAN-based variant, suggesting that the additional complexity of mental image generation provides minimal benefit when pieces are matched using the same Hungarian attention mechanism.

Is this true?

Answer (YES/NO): NO